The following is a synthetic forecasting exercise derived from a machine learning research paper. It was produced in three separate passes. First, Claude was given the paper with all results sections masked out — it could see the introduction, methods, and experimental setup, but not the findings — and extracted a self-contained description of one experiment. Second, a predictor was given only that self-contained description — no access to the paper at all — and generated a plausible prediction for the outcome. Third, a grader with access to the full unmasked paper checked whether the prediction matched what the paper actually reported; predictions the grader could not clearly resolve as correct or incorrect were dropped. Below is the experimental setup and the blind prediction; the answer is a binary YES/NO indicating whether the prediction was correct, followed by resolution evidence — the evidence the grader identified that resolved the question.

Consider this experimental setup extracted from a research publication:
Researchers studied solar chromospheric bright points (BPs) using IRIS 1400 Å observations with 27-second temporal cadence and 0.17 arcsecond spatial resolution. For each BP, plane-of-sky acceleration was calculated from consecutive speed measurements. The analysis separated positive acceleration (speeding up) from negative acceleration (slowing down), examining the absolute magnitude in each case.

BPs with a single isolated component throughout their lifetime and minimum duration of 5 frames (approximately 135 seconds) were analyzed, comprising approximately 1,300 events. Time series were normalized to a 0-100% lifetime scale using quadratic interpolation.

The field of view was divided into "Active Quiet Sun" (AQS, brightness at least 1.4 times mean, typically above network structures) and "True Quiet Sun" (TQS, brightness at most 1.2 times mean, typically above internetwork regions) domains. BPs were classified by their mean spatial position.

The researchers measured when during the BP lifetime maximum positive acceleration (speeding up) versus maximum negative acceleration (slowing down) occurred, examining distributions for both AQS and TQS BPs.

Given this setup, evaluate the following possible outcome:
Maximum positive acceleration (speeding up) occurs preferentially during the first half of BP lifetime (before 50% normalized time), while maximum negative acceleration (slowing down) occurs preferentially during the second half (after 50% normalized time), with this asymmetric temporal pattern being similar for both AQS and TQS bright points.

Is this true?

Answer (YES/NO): YES